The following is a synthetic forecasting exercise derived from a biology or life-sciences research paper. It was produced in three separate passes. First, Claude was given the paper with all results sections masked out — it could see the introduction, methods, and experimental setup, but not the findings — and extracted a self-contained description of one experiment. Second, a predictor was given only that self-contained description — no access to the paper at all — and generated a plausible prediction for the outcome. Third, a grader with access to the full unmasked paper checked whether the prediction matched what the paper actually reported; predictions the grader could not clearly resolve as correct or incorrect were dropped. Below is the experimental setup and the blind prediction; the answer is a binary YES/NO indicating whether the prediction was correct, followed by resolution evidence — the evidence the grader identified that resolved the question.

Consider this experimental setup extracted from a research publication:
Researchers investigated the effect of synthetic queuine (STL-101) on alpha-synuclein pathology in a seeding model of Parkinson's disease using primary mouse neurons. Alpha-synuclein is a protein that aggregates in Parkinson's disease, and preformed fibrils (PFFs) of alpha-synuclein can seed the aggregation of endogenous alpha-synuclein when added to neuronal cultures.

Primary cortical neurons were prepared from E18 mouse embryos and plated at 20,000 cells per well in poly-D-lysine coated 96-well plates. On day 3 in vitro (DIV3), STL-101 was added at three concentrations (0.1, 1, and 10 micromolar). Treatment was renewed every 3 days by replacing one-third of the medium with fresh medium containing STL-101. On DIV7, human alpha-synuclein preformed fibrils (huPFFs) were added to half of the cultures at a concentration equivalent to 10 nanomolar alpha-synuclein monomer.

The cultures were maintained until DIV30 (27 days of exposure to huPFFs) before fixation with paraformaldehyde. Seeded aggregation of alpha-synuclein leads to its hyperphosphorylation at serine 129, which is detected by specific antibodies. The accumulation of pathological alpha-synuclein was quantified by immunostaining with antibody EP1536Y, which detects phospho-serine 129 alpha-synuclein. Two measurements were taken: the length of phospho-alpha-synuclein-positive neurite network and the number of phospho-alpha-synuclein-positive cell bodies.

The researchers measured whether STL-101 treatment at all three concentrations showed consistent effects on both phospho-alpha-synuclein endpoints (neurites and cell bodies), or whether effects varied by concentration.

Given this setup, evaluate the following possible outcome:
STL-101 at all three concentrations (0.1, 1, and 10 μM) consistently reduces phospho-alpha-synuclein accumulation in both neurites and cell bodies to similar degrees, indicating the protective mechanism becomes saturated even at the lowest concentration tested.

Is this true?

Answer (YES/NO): NO